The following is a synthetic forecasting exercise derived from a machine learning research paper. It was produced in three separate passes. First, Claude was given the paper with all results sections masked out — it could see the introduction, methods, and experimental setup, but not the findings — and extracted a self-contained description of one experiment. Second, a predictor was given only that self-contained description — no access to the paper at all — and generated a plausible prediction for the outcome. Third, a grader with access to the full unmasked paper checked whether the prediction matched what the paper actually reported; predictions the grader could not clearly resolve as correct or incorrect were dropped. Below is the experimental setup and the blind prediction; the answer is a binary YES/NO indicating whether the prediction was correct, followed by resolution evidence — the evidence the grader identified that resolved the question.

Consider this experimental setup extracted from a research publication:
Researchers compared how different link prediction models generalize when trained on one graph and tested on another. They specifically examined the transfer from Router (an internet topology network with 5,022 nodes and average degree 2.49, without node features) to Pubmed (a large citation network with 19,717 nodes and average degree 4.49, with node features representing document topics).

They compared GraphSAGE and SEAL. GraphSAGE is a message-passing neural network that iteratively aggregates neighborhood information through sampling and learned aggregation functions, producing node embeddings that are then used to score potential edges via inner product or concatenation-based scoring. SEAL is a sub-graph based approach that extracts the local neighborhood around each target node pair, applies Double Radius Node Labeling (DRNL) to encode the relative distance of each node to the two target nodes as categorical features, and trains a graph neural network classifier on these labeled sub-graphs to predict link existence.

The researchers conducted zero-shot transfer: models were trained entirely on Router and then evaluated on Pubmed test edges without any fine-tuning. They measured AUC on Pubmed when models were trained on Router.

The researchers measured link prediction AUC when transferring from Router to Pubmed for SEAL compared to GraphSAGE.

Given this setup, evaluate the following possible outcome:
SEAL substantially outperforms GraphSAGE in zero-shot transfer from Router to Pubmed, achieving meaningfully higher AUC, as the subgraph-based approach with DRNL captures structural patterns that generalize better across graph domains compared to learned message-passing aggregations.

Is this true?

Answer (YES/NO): YES